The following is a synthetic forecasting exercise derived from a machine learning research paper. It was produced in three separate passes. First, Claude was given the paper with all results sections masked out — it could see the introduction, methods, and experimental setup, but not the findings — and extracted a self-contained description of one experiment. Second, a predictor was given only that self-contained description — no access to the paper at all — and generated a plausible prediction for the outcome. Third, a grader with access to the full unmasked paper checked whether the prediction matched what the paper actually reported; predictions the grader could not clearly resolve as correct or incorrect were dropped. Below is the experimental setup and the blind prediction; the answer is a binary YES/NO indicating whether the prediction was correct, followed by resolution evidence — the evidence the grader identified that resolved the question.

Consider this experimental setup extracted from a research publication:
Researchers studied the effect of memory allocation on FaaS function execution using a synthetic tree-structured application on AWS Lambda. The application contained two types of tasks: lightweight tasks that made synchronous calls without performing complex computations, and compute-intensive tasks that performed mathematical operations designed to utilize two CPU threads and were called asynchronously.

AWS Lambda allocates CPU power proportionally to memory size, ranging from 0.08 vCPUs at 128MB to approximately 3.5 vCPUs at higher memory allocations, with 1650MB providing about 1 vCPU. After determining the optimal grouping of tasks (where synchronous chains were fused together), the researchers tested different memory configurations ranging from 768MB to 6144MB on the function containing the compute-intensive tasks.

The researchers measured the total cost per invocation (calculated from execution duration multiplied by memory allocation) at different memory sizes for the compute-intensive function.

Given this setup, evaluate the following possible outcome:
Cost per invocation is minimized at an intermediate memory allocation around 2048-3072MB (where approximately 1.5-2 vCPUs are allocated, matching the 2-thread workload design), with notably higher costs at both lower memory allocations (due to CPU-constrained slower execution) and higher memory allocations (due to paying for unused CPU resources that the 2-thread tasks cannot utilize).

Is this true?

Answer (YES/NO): NO